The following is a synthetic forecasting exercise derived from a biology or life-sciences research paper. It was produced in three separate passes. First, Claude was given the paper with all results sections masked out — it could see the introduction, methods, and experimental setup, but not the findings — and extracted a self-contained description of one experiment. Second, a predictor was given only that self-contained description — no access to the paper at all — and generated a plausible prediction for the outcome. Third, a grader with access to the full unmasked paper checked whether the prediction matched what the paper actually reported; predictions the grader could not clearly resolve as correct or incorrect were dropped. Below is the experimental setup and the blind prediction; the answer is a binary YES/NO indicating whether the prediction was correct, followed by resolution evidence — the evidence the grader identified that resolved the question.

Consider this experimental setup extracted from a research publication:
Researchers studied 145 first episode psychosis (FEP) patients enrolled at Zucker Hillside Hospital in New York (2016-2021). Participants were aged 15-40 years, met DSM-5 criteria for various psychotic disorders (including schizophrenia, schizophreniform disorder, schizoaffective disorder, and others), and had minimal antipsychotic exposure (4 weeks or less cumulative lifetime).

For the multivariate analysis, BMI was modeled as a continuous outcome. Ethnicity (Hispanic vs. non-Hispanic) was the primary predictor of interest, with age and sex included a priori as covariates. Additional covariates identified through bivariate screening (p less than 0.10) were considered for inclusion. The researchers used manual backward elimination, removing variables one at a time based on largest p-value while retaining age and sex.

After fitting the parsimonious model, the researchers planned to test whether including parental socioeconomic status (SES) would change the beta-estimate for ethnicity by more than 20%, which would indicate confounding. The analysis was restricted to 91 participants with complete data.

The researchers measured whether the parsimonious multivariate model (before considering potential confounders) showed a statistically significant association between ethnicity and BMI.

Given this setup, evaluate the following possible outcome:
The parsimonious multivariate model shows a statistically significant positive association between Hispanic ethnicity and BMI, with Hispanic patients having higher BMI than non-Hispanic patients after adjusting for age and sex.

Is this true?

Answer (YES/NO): YES